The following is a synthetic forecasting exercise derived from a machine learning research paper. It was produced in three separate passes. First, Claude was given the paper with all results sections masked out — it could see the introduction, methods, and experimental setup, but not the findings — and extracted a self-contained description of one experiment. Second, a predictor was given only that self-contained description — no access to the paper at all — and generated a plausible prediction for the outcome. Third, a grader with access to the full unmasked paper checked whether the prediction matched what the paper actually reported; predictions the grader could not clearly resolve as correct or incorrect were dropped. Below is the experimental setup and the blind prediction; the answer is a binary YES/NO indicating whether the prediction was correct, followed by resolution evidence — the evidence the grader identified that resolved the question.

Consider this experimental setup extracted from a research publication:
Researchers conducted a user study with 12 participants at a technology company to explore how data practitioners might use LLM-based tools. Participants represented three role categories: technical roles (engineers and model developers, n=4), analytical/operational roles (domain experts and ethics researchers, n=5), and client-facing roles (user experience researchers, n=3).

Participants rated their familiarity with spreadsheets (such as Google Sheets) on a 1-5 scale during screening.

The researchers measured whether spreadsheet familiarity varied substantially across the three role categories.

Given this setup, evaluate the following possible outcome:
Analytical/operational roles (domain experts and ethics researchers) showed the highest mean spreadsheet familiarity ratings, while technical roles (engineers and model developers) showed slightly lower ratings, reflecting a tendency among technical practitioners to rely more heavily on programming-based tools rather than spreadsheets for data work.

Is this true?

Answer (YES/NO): NO